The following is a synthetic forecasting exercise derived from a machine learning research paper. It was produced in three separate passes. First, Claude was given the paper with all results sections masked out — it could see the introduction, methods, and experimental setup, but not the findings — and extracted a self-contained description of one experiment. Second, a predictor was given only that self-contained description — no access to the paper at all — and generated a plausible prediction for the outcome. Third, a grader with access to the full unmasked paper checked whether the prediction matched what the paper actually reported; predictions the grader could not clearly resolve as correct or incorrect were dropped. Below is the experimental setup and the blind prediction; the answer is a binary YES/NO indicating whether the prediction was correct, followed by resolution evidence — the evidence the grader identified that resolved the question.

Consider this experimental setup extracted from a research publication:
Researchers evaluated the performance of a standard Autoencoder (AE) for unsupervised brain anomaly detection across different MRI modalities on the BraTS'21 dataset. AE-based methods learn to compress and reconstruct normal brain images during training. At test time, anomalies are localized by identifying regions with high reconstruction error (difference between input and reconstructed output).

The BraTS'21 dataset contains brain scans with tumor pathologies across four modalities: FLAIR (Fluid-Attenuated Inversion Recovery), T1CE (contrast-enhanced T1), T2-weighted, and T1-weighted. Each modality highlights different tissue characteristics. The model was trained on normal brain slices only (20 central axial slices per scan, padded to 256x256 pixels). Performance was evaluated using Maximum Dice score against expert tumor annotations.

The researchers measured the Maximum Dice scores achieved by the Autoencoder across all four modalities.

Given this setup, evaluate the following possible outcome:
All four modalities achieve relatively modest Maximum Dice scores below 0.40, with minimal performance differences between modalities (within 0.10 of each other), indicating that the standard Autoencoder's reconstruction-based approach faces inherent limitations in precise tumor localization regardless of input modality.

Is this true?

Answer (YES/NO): YES